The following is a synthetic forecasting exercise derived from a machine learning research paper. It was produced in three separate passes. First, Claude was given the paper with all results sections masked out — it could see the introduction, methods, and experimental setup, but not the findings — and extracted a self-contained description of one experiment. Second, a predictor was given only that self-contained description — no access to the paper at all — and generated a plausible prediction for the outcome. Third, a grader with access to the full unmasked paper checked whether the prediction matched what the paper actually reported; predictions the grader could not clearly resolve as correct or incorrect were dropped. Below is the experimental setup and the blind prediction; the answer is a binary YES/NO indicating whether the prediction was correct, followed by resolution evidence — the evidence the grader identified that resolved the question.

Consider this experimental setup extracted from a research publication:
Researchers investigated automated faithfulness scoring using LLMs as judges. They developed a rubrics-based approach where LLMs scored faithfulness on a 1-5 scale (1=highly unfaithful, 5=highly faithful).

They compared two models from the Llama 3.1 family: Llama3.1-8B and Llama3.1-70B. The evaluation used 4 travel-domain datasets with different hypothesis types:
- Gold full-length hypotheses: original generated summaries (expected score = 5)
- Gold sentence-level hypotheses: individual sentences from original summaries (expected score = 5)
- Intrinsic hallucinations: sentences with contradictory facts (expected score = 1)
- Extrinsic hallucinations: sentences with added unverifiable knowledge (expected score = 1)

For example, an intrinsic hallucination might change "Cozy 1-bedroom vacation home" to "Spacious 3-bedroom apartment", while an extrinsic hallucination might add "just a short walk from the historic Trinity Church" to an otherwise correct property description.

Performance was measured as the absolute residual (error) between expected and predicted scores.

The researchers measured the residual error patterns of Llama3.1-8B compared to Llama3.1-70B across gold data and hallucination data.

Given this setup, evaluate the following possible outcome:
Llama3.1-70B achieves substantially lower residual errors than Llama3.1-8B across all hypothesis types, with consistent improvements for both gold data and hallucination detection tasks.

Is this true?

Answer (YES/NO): NO